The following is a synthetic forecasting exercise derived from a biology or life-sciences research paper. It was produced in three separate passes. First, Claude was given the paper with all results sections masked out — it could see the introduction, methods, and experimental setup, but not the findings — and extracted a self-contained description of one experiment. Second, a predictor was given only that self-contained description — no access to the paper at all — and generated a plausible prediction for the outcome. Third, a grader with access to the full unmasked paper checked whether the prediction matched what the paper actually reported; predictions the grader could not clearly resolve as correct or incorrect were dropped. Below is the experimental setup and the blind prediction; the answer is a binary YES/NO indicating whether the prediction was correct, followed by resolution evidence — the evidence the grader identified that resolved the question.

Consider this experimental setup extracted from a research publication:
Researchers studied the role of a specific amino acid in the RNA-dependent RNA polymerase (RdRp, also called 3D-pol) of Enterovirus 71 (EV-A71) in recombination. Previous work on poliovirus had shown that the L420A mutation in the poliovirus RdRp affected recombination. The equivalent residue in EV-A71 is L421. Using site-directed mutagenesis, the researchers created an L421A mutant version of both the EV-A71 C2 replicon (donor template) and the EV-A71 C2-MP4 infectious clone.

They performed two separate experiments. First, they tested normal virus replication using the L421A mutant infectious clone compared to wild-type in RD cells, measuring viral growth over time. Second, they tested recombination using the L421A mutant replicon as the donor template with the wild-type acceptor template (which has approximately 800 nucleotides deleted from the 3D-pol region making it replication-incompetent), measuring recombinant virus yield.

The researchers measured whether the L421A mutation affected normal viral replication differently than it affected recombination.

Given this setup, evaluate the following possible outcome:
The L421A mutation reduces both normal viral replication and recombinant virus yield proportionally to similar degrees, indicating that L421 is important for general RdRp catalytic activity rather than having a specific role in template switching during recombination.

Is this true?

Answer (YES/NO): NO